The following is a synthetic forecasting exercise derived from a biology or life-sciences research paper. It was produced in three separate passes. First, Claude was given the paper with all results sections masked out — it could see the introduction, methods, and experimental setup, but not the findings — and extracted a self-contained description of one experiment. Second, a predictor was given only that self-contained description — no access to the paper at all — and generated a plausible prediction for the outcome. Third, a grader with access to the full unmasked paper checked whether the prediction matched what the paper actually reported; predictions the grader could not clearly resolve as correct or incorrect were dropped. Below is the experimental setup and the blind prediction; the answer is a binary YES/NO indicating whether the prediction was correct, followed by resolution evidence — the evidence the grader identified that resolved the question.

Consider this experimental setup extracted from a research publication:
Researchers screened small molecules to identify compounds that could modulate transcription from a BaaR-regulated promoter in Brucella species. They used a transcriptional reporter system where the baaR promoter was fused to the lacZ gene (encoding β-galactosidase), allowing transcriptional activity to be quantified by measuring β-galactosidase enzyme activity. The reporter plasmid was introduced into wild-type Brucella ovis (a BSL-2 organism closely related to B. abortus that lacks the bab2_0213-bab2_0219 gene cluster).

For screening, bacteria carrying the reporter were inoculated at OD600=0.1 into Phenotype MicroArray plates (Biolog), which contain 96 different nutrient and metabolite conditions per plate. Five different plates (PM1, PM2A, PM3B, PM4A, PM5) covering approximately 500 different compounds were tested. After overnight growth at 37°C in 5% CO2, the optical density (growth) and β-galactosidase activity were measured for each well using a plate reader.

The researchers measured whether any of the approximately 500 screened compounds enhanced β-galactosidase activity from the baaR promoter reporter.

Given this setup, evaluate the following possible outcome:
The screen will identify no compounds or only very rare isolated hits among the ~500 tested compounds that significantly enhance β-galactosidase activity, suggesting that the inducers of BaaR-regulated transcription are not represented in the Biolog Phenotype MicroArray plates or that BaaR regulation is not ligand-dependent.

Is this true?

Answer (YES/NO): YES